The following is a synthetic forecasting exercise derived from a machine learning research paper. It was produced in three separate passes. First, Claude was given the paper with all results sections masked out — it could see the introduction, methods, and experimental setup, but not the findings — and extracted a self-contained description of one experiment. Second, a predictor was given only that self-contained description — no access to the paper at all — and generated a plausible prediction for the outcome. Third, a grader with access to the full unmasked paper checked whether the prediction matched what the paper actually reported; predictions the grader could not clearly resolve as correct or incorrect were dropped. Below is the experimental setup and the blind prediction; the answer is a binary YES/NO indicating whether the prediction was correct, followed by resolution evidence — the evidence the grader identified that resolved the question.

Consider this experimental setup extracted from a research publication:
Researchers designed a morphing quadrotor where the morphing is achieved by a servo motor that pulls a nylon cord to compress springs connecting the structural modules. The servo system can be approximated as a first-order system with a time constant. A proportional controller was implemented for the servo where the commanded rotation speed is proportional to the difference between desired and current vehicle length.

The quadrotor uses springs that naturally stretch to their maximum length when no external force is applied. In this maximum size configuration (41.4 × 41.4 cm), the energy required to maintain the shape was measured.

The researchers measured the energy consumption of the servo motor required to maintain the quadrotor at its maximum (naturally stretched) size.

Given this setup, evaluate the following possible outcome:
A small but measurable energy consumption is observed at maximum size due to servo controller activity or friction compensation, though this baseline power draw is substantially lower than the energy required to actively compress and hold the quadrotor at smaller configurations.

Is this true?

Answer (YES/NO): NO